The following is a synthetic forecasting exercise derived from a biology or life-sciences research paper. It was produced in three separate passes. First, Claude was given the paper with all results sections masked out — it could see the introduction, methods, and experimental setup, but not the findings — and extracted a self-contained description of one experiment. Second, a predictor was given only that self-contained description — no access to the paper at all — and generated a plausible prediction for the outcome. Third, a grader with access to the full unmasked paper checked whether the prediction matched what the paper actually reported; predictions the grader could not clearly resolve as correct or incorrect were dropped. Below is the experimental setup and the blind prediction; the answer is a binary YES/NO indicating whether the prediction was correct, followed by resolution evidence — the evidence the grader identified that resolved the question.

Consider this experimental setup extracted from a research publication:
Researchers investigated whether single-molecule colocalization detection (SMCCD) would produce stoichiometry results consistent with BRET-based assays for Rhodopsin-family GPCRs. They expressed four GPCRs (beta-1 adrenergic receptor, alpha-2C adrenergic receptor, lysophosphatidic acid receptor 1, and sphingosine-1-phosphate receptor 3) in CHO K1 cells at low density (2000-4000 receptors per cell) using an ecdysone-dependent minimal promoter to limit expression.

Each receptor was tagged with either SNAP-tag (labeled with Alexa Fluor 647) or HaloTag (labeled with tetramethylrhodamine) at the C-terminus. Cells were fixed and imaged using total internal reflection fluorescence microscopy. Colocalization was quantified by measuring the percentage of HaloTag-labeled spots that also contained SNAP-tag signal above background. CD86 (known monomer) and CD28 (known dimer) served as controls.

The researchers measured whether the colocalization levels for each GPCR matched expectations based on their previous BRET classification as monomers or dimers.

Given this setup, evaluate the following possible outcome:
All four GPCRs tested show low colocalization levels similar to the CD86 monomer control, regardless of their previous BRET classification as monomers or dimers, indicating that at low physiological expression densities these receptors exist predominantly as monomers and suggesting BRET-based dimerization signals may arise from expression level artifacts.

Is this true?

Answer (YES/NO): NO